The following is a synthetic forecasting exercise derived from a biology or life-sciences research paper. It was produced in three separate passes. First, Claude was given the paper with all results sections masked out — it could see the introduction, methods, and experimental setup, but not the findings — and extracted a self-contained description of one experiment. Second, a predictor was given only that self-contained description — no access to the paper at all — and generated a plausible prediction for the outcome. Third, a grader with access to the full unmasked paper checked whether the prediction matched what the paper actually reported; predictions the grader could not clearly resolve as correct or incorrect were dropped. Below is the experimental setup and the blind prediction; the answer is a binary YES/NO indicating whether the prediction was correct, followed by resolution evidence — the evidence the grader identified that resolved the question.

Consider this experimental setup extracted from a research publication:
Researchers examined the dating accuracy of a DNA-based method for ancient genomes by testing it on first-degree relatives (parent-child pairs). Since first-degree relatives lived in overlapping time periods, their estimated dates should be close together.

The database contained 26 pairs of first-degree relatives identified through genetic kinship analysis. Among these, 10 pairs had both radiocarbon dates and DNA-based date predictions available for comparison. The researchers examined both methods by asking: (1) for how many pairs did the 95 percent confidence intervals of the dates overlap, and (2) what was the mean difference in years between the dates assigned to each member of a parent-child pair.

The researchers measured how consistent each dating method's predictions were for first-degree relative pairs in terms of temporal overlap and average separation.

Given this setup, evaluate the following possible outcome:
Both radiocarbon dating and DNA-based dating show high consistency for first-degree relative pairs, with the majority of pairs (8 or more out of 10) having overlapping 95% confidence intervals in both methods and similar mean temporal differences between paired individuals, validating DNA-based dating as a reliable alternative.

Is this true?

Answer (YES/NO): NO